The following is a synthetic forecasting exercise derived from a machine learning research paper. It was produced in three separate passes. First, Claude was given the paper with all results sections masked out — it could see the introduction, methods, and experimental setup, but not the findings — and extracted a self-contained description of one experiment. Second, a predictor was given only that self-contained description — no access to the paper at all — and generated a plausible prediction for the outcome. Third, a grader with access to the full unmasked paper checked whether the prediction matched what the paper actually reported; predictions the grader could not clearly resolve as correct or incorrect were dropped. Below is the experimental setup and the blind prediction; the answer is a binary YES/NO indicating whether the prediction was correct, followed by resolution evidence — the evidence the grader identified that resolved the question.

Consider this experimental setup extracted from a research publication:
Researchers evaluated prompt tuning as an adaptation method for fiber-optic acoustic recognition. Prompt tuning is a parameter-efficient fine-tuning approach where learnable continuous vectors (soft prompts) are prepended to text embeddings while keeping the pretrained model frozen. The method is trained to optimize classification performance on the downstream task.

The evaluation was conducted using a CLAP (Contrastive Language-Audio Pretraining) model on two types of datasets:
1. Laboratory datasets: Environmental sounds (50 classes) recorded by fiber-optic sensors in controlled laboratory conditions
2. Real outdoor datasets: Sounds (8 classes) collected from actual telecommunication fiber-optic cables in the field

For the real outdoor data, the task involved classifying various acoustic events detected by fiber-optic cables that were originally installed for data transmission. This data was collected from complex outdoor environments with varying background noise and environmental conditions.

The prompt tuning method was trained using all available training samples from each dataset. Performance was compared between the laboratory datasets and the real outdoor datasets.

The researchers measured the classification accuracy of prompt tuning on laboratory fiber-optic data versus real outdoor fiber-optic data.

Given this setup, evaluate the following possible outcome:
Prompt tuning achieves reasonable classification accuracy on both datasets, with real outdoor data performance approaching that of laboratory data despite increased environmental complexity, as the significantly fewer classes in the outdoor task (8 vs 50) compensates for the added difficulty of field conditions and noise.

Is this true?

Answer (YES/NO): NO